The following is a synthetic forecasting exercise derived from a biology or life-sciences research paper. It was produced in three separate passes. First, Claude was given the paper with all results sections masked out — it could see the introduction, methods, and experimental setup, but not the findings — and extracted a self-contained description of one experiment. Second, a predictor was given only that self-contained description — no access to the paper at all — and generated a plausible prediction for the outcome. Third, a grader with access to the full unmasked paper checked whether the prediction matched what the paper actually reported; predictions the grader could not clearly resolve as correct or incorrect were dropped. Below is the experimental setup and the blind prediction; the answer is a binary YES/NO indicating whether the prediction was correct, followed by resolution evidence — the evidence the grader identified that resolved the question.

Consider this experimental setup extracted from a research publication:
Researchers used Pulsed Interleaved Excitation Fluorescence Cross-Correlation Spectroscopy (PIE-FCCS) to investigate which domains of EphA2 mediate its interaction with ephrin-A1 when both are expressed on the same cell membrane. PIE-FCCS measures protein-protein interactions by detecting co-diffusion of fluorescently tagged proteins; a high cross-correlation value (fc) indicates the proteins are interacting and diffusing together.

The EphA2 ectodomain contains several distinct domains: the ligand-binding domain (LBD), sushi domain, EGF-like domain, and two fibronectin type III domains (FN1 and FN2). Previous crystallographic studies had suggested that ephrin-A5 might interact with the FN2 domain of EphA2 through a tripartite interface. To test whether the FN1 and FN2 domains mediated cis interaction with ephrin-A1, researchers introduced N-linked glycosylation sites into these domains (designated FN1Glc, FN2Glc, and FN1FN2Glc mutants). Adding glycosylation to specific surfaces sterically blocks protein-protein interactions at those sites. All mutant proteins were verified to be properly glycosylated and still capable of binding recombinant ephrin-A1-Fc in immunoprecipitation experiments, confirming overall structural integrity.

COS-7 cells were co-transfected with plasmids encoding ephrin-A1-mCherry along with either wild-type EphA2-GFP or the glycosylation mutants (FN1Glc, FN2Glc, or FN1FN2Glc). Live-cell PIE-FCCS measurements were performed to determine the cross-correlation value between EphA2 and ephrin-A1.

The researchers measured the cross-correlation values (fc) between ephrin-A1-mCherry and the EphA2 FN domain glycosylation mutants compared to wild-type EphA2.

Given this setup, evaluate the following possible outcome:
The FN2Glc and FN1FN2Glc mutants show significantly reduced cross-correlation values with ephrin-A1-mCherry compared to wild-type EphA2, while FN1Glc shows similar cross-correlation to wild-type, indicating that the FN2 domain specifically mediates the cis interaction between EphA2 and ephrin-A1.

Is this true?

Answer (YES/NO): NO